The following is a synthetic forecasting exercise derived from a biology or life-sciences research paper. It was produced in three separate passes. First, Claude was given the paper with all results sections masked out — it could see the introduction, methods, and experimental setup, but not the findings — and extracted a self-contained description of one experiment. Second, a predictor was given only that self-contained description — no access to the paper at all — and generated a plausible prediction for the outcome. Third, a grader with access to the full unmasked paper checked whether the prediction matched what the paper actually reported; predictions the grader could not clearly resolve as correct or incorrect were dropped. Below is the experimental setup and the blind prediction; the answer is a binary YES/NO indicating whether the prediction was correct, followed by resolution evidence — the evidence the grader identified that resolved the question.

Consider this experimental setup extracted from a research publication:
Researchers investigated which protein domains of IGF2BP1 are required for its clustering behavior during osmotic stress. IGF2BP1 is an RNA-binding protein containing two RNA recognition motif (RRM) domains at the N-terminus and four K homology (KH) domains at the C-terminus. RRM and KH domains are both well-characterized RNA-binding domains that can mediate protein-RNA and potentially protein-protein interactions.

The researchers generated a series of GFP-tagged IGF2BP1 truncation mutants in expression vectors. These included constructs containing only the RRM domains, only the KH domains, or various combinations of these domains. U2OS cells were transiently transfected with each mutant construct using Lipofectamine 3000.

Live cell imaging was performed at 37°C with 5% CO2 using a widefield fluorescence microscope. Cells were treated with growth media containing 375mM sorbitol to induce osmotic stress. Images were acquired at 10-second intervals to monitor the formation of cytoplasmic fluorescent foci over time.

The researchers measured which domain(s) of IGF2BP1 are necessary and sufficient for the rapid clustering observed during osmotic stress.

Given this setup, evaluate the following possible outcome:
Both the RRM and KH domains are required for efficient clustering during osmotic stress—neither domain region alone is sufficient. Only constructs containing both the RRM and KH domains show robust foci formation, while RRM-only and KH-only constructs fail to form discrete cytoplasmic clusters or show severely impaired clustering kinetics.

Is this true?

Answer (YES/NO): NO